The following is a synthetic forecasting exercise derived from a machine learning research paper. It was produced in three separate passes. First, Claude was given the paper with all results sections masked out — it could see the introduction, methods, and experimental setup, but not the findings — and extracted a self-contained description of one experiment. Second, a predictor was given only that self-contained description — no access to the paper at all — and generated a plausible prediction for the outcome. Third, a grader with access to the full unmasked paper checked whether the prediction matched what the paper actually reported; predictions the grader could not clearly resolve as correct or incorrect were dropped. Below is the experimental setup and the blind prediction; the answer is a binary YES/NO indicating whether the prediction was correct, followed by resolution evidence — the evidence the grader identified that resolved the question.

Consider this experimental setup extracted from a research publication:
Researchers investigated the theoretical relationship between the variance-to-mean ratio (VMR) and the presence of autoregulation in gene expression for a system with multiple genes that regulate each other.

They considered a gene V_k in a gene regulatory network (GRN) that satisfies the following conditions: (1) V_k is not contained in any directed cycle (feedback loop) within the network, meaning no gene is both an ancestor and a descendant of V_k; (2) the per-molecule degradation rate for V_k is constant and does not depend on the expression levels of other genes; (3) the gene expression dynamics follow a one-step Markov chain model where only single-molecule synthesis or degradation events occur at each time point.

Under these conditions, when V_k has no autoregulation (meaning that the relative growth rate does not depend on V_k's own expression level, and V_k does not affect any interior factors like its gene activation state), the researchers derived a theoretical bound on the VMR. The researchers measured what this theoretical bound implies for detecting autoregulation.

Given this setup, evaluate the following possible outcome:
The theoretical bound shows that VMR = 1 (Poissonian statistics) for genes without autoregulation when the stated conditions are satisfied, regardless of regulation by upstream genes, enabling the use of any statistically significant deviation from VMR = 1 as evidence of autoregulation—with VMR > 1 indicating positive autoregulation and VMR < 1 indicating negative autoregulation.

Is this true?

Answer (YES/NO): NO